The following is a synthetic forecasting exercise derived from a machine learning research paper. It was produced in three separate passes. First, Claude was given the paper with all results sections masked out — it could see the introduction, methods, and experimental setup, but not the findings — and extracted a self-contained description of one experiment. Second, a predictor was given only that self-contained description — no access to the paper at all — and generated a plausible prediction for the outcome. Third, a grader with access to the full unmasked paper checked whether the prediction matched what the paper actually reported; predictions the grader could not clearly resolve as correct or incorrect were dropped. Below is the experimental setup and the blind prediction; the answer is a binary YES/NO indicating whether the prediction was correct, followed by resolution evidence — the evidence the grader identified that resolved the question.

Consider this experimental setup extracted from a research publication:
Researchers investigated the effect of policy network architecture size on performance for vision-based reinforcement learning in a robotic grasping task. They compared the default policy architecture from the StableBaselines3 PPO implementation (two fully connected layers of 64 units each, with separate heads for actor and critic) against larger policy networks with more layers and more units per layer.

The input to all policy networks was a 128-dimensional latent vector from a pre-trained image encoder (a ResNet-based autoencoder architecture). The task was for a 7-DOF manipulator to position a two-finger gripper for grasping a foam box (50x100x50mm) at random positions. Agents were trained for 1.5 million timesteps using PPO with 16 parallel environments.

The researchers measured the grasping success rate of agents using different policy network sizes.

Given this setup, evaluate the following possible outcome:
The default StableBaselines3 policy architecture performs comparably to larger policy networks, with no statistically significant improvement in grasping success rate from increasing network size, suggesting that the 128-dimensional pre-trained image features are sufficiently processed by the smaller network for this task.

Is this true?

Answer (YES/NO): NO